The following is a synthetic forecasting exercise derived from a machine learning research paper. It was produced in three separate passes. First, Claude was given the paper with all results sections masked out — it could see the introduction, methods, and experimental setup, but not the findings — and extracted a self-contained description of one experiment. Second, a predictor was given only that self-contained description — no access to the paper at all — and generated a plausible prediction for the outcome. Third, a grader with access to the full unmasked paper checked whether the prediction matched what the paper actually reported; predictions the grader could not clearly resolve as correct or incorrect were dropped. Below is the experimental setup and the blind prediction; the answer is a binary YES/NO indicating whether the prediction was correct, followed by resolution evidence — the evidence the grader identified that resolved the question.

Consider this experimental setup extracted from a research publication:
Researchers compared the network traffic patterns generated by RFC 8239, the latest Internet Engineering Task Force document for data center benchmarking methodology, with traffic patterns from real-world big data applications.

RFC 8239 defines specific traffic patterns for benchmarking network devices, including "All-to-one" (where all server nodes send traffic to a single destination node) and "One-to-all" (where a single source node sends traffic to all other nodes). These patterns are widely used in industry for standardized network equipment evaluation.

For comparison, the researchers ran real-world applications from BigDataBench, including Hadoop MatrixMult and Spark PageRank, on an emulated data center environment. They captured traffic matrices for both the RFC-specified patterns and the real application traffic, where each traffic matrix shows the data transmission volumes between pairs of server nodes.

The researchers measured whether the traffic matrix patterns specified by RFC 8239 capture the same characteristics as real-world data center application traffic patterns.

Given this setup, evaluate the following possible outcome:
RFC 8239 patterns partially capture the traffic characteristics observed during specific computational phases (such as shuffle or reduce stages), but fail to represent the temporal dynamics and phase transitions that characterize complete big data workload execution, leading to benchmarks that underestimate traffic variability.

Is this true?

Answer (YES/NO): NO